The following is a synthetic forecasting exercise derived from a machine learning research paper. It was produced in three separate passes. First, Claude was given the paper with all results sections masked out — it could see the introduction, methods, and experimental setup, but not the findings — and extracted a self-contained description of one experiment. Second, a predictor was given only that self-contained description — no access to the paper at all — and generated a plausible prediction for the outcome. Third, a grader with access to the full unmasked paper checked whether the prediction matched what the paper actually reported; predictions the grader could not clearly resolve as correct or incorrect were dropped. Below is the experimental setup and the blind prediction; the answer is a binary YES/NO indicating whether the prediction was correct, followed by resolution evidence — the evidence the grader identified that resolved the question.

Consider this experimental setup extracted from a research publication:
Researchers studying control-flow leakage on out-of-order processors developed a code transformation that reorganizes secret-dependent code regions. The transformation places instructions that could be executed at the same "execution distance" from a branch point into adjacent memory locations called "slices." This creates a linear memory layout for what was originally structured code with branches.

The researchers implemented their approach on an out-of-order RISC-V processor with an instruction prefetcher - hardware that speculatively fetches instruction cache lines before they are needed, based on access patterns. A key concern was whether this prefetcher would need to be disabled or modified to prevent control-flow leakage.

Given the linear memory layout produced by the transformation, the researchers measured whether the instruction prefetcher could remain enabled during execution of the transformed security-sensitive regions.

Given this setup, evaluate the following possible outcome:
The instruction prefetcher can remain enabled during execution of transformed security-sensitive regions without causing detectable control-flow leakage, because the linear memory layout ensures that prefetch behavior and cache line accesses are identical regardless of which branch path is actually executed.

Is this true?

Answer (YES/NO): YES